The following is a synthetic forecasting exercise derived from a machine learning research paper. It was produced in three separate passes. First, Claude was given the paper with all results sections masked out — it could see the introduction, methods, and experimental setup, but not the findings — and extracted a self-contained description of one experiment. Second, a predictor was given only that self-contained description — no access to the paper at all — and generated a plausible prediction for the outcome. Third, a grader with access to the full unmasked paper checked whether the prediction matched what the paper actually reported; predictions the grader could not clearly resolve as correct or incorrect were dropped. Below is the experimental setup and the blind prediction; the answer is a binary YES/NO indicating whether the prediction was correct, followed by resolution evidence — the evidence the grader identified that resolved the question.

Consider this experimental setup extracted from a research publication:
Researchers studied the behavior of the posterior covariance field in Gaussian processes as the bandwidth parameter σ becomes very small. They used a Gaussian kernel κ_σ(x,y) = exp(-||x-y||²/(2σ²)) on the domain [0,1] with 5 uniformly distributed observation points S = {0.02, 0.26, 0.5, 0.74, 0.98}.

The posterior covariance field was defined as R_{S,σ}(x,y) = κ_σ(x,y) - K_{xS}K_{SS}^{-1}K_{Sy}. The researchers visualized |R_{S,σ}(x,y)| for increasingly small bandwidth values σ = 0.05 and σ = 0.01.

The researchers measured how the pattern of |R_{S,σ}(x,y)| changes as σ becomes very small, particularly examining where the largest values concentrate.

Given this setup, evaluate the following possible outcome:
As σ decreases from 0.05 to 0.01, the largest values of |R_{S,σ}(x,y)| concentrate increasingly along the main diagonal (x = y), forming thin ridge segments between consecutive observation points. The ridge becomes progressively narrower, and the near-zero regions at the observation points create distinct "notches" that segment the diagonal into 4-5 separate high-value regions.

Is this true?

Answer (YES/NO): YES